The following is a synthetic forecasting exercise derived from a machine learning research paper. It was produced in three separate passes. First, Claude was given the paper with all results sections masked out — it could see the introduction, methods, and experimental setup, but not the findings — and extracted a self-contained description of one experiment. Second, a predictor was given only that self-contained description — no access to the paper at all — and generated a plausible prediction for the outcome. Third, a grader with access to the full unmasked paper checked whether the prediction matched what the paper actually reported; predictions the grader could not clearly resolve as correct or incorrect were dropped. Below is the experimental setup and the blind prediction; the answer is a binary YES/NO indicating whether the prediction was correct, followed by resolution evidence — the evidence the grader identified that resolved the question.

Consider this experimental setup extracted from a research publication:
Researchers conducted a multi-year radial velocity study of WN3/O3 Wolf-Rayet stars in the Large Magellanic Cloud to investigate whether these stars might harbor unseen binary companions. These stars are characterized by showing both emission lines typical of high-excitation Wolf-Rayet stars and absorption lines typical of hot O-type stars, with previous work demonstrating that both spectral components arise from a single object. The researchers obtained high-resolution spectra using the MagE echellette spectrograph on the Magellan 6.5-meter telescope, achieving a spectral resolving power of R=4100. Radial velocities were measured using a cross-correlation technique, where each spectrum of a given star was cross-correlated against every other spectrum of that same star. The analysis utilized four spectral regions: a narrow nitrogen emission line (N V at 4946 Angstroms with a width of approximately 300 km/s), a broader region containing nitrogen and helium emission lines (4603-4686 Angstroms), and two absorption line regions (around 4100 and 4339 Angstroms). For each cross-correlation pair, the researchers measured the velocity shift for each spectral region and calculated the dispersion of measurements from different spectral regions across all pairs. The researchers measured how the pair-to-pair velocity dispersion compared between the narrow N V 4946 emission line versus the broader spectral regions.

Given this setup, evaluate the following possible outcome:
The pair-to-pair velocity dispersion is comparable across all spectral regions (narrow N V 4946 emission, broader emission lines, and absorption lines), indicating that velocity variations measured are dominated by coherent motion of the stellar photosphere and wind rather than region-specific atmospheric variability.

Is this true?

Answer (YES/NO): NO